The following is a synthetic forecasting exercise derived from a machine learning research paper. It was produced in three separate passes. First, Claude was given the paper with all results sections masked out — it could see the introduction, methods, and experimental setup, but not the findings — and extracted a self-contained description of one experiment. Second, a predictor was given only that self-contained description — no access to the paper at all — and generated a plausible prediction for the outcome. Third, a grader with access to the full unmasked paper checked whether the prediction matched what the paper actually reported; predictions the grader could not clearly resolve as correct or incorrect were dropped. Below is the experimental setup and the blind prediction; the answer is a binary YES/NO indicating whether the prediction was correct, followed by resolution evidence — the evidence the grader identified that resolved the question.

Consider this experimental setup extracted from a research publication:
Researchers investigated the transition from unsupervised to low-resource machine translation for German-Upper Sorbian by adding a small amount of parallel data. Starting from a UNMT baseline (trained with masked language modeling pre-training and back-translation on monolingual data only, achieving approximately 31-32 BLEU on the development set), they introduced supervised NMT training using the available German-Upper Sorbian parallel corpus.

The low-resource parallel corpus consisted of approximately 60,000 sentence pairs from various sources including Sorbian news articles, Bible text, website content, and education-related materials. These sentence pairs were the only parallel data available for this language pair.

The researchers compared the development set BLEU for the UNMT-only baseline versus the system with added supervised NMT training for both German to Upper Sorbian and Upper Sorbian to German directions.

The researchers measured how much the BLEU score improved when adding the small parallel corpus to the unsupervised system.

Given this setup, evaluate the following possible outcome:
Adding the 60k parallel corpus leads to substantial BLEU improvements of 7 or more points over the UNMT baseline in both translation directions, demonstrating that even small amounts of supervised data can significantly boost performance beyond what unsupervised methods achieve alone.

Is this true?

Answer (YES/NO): YES